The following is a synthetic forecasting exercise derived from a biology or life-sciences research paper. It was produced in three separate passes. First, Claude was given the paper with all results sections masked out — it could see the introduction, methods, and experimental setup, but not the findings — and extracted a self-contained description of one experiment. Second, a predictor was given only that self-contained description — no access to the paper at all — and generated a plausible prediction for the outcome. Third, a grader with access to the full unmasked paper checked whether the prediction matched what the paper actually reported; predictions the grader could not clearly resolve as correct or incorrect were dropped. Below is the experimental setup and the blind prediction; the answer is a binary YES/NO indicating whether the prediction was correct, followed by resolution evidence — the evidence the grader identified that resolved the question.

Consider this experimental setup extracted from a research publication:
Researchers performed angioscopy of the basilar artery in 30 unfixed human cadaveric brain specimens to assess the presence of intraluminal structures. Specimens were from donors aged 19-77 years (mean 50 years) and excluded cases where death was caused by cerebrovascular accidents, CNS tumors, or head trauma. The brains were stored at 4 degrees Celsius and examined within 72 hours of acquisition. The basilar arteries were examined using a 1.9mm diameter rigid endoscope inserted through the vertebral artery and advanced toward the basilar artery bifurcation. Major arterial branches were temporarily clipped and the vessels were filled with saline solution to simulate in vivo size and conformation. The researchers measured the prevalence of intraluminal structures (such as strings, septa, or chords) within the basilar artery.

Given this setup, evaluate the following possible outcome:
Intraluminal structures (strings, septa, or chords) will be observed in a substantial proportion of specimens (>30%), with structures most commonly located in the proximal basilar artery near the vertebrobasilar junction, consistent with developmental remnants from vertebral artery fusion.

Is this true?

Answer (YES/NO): NO